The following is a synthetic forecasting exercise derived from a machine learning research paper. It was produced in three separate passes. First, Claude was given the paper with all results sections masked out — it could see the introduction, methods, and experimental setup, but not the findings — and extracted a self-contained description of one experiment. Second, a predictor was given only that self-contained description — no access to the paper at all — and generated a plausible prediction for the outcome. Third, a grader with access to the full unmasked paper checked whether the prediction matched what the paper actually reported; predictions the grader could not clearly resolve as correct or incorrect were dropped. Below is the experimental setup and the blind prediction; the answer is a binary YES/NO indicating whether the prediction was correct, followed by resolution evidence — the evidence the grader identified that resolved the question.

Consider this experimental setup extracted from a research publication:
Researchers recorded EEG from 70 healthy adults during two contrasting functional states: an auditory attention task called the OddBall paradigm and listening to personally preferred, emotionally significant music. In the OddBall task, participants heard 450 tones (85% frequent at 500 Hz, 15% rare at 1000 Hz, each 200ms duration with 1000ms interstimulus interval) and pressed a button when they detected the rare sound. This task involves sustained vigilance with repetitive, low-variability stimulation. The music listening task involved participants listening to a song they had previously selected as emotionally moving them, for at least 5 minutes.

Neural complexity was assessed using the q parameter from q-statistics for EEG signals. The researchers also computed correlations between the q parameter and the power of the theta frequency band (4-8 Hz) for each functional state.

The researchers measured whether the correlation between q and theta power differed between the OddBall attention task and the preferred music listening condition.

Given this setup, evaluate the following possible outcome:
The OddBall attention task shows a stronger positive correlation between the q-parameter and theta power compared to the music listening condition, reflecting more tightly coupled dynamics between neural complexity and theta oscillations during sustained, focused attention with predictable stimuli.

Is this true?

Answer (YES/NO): NO